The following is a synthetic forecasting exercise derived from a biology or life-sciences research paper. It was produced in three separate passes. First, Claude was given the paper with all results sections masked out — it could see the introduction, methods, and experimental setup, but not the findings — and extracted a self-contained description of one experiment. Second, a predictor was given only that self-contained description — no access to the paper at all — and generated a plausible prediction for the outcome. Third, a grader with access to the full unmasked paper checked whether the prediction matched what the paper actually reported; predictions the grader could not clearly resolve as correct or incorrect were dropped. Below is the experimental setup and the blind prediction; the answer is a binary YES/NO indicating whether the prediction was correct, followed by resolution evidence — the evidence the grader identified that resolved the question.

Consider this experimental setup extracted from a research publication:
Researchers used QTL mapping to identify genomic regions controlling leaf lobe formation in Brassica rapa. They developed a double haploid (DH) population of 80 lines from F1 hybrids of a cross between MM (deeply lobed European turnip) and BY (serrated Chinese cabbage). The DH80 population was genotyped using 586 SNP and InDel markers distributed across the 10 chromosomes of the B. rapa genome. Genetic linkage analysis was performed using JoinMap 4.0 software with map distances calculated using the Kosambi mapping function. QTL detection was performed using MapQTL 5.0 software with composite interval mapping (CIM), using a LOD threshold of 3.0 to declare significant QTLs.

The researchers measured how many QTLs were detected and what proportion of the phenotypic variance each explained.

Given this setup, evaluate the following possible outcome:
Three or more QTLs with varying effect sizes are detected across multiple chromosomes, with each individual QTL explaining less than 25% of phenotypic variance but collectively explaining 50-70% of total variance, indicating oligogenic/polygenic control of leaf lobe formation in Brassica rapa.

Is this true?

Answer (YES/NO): NO